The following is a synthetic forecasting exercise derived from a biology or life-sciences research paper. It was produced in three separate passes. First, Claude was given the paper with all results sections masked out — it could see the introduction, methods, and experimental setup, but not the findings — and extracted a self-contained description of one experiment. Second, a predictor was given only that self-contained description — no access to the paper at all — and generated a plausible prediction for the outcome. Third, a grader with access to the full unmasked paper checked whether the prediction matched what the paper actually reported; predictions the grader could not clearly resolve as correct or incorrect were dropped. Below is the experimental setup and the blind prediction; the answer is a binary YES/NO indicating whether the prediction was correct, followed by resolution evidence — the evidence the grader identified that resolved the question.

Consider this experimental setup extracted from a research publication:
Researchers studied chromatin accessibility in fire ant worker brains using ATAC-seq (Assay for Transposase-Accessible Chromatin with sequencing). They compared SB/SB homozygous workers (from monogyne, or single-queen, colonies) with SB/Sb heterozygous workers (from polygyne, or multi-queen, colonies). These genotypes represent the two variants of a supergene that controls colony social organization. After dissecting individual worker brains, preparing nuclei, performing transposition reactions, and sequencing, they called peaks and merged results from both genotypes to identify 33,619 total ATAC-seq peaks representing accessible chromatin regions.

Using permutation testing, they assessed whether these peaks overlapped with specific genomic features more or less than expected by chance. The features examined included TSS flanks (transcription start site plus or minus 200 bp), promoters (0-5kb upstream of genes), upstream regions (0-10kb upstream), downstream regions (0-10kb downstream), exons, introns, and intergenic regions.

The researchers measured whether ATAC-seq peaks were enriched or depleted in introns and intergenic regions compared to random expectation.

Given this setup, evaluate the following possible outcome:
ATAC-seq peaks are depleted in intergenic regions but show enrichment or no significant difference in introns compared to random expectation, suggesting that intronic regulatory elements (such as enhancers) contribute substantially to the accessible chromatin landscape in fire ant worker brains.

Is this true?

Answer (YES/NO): NO